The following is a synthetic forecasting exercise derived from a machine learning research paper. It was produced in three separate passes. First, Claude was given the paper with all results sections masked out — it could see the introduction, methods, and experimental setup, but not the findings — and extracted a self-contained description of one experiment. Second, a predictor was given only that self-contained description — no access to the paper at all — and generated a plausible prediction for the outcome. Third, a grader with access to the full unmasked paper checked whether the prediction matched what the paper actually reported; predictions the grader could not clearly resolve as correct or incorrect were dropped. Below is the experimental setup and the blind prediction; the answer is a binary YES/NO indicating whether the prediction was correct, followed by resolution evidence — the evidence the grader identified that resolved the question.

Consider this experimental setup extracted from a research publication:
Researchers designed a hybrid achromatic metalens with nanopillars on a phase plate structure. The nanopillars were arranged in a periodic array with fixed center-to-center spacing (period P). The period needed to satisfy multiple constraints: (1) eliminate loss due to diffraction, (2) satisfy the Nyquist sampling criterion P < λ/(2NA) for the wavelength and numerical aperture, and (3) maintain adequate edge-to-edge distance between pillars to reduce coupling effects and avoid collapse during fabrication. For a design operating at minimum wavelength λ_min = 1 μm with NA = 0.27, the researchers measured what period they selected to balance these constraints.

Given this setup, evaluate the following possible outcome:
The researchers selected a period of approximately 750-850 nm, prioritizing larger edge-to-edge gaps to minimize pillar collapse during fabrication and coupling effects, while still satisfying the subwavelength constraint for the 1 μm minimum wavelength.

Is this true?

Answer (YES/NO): NO